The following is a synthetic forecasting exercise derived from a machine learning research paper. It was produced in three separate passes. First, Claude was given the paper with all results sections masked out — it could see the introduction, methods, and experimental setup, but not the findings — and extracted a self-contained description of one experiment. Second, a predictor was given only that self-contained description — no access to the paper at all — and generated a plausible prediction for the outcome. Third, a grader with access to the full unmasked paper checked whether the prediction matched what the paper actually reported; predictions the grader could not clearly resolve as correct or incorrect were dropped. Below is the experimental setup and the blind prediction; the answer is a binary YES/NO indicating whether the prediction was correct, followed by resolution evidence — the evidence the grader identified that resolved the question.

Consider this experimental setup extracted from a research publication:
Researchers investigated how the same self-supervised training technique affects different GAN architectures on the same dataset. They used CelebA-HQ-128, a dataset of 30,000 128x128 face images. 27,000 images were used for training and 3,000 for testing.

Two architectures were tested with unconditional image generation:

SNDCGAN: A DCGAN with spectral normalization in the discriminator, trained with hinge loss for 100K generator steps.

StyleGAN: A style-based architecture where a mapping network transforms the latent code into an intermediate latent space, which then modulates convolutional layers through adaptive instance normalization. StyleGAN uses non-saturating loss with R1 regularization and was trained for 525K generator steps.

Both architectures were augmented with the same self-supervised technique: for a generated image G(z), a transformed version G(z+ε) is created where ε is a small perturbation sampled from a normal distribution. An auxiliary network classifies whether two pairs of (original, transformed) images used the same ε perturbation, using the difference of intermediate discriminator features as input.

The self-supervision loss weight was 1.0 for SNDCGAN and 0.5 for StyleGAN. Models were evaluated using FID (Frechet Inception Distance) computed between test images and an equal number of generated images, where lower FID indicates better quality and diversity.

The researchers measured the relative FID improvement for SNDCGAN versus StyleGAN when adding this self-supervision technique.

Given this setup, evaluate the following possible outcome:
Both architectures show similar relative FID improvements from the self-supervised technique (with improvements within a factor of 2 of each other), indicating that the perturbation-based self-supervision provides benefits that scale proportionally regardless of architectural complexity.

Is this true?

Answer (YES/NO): NO